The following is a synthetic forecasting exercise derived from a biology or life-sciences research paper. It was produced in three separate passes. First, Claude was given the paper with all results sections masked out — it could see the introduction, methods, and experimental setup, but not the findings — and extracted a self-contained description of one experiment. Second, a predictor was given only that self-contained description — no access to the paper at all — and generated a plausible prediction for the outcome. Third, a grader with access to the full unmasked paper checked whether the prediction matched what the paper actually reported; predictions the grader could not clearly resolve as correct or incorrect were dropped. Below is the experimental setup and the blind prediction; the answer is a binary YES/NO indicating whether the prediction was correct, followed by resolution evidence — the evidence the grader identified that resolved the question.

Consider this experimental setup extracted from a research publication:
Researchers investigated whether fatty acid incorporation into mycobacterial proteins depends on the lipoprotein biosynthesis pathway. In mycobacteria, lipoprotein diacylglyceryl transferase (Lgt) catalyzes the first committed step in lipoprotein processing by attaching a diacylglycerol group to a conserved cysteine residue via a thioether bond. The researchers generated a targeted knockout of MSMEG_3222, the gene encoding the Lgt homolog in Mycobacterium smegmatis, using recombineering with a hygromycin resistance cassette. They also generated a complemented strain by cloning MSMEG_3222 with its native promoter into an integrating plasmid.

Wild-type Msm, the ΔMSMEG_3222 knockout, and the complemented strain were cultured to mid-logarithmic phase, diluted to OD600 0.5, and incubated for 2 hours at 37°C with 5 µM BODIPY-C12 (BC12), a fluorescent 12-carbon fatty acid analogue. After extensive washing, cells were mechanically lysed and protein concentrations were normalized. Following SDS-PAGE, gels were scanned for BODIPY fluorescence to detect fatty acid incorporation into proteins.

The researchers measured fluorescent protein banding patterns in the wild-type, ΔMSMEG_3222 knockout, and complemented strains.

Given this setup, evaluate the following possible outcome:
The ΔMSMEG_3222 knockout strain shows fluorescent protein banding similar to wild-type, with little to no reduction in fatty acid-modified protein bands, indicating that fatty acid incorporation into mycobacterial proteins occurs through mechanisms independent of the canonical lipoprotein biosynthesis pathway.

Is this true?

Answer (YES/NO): NO